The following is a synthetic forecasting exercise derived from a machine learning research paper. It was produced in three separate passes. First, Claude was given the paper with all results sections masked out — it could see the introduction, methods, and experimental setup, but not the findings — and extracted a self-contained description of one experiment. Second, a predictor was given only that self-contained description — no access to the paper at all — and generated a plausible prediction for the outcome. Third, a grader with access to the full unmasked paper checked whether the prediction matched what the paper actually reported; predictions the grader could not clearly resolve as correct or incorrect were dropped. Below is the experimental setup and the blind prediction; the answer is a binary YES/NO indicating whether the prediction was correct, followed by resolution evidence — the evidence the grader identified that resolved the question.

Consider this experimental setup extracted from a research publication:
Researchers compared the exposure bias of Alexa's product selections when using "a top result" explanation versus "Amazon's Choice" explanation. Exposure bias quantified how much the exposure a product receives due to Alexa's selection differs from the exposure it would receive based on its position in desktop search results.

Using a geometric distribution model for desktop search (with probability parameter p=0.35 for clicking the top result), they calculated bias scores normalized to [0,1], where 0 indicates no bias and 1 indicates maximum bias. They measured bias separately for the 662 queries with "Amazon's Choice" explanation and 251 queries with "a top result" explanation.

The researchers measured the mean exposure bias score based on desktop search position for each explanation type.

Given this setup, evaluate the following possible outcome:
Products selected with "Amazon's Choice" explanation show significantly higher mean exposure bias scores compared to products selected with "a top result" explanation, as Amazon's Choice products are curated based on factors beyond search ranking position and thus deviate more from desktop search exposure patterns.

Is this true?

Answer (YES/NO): NO